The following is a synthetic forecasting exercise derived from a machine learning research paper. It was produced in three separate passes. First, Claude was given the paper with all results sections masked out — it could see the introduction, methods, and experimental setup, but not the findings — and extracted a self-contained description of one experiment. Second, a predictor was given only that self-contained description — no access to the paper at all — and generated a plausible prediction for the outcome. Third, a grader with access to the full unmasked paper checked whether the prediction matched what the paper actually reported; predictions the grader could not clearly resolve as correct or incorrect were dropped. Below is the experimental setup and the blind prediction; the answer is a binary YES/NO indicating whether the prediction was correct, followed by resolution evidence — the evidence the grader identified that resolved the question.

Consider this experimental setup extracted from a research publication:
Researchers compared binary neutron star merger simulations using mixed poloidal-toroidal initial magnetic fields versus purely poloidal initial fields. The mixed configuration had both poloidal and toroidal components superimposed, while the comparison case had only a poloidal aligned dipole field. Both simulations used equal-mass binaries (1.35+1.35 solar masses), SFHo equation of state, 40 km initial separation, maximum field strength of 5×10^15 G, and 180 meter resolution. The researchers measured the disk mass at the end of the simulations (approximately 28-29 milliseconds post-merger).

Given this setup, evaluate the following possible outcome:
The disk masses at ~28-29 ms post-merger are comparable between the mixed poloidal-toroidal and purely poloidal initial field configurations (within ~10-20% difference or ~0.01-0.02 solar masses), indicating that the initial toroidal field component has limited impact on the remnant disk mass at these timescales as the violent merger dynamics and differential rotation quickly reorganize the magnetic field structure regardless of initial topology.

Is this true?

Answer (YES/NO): YES